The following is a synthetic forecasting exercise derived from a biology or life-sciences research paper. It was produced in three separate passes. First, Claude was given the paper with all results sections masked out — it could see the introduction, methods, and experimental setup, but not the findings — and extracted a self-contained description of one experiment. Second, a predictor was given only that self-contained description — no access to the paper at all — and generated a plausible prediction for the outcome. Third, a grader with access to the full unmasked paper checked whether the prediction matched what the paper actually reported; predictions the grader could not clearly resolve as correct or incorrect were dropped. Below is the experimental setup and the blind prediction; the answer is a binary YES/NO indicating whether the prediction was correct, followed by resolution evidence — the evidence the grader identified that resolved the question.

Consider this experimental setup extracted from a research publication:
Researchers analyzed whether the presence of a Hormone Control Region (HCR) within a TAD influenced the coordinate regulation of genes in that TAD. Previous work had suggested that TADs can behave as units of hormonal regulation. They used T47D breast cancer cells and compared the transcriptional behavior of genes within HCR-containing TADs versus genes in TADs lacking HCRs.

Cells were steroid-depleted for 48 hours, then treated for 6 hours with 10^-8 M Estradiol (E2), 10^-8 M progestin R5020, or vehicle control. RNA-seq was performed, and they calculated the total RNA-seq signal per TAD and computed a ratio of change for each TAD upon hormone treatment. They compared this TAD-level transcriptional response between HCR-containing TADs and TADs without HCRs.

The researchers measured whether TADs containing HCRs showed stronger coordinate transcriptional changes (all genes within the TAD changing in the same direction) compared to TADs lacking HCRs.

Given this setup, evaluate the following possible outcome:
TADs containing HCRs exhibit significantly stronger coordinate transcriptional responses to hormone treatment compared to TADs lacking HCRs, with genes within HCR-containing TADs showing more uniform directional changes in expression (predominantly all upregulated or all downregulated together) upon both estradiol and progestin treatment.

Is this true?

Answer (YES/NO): NO